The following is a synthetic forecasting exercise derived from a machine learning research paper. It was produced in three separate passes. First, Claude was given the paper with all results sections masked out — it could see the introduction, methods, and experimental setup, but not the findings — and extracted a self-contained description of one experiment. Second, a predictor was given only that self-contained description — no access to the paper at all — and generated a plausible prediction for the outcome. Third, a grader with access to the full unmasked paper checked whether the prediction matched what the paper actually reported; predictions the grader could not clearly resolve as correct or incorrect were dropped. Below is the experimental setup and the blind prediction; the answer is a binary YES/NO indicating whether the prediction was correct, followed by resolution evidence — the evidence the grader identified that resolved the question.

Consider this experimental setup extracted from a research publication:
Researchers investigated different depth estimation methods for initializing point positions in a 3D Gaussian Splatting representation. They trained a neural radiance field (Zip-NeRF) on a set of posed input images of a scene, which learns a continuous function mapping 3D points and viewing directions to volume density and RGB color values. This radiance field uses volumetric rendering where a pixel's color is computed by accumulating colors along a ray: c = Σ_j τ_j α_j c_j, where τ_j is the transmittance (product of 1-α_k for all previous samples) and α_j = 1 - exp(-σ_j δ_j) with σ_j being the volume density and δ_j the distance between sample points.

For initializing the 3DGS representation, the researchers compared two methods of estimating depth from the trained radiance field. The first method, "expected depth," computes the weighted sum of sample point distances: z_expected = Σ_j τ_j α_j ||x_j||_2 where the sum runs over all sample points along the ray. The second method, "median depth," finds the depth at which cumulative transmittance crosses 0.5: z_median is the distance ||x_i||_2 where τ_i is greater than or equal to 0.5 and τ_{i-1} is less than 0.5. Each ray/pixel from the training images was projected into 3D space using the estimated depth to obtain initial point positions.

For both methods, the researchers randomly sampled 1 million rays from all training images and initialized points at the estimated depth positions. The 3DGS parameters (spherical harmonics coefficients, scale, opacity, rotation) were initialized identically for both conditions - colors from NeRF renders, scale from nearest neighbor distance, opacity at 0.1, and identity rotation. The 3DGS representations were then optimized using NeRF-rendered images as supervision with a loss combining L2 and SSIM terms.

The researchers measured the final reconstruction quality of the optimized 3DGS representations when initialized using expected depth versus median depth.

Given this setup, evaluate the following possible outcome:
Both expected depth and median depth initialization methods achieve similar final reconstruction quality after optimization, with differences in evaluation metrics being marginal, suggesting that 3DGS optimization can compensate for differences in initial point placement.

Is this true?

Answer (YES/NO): NO